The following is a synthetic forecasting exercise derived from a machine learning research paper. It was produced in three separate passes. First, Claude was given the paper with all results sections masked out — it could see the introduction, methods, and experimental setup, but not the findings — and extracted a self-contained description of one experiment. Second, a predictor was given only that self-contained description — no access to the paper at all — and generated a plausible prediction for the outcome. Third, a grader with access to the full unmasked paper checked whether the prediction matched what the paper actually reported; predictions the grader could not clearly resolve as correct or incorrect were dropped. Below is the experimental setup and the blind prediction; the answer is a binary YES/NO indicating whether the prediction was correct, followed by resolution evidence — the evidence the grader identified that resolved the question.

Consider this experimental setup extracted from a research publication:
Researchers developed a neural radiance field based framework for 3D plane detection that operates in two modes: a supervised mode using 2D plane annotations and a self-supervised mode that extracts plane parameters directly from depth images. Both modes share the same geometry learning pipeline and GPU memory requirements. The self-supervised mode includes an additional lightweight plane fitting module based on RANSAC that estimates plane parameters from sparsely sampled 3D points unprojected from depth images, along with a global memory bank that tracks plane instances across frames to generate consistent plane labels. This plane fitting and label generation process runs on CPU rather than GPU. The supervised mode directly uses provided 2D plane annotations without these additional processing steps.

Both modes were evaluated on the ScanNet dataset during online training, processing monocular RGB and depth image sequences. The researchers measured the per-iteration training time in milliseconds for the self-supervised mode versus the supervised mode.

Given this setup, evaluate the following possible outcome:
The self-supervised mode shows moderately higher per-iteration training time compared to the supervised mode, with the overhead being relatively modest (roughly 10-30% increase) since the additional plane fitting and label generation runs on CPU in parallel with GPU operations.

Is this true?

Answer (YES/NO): NO